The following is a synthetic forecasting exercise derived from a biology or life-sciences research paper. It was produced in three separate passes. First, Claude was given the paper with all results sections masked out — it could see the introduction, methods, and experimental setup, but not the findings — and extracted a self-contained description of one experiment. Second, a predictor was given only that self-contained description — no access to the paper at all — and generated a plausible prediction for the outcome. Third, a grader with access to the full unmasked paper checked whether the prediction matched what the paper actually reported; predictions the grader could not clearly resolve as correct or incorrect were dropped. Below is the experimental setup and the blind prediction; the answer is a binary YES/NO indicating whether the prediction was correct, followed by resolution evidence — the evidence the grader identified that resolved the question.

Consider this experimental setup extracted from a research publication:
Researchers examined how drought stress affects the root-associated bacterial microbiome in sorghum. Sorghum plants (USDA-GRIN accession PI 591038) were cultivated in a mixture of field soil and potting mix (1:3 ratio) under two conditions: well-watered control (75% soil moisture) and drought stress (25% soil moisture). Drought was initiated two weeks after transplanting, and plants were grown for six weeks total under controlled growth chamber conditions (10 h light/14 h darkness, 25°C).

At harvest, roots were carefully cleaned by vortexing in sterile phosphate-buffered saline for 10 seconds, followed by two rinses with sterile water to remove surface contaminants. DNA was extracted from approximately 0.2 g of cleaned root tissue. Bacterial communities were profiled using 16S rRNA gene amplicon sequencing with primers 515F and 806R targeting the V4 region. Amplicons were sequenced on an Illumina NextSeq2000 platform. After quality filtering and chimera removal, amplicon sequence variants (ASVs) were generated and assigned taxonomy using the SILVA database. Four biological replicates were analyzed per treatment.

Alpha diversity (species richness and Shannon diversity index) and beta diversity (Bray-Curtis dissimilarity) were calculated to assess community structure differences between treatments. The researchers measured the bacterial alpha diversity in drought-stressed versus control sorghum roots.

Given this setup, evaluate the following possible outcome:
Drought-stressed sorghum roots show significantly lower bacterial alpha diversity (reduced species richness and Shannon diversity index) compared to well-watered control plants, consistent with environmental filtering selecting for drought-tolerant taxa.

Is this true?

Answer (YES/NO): YES